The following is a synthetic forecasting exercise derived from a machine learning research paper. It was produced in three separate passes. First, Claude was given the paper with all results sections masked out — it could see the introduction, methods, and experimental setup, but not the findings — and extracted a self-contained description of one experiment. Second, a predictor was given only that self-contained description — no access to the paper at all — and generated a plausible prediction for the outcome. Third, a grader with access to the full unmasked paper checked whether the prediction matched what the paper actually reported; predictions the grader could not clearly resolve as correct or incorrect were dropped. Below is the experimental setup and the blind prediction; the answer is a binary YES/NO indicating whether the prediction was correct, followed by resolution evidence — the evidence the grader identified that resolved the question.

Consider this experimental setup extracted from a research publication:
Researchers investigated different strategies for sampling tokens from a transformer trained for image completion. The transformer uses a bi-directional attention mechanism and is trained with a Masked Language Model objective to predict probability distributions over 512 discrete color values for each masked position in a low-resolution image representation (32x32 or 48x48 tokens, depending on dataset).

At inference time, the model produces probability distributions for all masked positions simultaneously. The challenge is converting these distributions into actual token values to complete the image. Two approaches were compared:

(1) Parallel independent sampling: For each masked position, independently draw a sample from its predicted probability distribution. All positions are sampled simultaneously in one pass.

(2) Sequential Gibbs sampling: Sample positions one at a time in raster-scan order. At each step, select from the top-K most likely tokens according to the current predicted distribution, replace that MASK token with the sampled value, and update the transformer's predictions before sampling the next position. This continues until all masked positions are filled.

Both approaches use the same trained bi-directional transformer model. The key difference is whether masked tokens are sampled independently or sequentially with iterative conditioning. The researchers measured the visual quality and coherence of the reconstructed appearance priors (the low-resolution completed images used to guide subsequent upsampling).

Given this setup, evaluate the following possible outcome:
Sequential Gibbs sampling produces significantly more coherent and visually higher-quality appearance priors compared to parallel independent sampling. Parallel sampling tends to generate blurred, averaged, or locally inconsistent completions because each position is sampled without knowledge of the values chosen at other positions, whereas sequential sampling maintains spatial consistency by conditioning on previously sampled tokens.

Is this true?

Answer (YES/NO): YES